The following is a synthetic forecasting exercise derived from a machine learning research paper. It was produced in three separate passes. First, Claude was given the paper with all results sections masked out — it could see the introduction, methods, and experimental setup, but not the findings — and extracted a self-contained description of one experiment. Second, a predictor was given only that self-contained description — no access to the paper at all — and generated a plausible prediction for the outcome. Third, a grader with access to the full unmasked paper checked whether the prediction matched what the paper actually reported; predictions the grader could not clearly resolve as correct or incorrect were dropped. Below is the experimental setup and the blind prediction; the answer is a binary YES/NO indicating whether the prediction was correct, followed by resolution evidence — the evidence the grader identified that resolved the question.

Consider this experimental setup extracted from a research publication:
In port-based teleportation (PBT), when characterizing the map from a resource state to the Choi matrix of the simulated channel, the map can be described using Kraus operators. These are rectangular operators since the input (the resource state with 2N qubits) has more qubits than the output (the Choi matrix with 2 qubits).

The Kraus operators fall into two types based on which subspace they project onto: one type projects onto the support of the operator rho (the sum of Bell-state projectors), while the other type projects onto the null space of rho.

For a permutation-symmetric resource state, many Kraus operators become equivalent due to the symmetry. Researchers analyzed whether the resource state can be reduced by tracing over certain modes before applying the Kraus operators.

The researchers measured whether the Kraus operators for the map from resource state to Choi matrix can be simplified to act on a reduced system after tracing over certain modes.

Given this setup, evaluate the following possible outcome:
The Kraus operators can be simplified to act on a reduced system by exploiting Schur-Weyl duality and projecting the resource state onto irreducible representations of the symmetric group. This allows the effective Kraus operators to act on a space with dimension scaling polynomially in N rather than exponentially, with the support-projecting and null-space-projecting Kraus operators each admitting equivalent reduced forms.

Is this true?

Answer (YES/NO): NO